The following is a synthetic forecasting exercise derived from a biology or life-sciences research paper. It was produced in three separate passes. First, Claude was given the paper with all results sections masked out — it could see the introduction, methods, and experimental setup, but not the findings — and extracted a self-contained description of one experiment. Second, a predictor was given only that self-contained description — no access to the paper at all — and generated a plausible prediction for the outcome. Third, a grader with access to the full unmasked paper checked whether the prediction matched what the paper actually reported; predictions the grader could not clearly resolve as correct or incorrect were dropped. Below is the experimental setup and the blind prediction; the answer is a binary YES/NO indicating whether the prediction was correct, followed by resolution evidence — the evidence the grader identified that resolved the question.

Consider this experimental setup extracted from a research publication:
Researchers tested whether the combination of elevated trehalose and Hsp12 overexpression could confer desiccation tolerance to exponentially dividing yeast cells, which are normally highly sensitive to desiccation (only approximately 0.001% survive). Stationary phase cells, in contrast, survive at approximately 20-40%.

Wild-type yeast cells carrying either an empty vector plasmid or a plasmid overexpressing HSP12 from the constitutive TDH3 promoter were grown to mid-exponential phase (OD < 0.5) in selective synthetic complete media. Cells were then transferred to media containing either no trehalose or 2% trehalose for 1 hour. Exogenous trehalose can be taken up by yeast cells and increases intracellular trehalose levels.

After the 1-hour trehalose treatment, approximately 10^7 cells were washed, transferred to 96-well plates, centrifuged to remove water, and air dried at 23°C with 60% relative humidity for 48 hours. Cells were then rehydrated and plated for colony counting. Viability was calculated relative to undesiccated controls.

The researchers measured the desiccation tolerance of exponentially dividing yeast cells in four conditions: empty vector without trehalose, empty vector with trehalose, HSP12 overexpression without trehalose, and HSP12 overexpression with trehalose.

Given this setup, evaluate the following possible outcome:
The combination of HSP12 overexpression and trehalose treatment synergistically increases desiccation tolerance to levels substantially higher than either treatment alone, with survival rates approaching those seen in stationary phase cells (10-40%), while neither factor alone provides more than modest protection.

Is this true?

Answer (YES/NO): NO